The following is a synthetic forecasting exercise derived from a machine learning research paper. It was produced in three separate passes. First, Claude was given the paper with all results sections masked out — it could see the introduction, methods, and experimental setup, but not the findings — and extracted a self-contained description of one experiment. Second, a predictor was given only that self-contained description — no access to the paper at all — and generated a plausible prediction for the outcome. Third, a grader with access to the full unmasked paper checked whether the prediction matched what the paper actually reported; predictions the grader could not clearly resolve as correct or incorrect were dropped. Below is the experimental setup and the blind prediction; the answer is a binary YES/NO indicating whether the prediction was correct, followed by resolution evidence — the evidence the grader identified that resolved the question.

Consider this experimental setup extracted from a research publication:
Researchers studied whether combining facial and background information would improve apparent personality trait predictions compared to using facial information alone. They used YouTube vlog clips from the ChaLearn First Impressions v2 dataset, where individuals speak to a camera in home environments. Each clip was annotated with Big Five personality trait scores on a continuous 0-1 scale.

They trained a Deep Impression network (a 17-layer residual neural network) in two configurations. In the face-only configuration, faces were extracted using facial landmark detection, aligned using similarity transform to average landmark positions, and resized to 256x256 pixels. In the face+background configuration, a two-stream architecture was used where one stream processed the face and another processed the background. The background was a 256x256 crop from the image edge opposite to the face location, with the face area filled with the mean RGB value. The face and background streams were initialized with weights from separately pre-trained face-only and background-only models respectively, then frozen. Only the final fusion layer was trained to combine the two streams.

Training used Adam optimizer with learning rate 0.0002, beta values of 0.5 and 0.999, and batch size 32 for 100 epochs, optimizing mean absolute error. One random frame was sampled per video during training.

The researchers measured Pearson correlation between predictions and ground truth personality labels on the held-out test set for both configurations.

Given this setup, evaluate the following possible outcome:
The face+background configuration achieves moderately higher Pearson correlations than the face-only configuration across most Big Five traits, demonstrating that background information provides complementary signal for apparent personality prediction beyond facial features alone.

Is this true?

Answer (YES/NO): NO